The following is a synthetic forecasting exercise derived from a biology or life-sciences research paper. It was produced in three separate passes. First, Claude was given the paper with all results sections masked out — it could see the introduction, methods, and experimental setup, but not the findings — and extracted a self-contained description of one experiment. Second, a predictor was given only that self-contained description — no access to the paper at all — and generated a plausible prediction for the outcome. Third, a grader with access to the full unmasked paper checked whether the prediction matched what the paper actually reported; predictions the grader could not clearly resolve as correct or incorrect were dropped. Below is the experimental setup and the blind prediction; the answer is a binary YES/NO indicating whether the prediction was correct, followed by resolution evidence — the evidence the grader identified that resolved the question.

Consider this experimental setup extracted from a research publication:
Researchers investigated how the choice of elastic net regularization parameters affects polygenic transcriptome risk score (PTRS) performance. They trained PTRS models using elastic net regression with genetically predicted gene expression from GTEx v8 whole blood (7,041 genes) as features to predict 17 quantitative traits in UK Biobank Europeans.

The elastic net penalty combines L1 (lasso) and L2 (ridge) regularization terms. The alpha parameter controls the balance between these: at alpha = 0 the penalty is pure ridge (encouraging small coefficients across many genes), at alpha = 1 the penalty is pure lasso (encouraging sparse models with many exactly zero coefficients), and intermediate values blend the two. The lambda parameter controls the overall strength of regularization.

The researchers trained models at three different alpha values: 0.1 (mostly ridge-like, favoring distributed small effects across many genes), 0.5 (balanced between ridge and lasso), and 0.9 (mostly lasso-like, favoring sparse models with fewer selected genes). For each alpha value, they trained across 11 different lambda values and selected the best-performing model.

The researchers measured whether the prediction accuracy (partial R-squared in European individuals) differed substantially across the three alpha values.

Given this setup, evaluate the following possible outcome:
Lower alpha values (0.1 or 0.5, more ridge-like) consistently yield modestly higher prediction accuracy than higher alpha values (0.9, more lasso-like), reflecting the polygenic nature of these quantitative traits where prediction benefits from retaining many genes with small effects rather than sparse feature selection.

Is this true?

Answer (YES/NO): NO